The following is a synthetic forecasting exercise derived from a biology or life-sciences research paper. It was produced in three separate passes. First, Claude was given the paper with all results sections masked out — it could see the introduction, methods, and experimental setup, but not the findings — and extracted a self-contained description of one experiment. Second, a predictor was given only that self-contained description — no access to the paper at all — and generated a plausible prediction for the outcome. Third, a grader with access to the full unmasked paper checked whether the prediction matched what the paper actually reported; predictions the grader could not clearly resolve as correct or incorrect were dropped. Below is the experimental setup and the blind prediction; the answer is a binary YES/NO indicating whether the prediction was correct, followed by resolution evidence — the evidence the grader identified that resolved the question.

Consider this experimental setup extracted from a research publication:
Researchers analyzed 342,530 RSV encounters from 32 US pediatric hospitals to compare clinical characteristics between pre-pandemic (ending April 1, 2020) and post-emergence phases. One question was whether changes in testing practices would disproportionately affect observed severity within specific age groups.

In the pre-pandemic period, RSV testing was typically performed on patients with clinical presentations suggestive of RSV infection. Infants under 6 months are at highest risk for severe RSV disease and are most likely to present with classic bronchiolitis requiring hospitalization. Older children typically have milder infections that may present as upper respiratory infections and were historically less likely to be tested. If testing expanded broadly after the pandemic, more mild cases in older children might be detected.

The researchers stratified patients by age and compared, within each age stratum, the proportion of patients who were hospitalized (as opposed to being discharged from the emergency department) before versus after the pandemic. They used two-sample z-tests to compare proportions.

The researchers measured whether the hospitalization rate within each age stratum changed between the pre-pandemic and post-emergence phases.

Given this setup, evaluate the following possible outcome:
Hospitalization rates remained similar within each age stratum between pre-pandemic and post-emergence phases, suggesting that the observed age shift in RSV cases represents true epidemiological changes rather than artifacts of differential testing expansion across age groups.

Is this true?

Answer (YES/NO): NO